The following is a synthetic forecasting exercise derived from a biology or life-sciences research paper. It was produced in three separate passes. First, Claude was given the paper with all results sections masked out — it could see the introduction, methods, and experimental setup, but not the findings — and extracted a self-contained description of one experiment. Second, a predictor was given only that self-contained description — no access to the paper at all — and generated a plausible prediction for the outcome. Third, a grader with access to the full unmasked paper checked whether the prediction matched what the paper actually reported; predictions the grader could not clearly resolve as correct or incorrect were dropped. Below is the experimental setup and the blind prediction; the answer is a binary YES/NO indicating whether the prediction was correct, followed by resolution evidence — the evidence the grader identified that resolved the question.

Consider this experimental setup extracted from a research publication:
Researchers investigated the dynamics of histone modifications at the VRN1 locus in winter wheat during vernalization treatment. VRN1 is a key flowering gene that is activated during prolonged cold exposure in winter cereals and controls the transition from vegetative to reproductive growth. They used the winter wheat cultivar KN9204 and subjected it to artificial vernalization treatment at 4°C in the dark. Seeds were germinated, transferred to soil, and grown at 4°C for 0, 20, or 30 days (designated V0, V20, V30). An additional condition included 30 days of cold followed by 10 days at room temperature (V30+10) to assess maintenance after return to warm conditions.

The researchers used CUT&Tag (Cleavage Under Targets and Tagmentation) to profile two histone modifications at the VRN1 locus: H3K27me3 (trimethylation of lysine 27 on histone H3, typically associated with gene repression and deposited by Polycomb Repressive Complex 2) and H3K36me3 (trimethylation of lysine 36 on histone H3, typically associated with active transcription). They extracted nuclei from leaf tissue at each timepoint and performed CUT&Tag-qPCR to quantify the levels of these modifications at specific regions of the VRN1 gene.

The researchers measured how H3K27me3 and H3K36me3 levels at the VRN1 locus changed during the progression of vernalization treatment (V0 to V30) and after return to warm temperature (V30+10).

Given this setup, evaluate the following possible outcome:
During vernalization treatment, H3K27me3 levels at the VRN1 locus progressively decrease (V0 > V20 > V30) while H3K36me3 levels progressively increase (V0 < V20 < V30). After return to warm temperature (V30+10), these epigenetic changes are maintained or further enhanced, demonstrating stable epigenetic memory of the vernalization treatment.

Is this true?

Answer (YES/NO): YES